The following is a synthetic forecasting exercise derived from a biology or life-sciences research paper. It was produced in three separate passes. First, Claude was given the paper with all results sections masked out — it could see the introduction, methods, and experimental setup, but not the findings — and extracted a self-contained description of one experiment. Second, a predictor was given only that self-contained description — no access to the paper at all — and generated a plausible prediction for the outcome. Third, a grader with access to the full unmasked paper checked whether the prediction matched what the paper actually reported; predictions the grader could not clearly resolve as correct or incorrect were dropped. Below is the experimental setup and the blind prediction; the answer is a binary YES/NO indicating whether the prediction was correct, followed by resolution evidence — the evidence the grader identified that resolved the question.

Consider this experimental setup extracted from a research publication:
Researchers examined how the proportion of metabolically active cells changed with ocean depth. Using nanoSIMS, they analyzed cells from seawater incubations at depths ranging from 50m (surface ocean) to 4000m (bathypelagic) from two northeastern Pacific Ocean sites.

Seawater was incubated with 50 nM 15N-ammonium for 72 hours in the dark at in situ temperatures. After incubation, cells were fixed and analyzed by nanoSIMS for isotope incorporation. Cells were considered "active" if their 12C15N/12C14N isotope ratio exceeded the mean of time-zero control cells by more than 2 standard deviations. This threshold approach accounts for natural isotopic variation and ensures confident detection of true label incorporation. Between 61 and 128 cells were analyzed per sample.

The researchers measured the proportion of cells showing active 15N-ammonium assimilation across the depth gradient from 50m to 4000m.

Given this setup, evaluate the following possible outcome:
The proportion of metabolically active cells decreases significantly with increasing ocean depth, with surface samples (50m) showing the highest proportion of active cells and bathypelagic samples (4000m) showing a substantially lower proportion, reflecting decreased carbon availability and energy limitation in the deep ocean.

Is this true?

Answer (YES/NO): NO